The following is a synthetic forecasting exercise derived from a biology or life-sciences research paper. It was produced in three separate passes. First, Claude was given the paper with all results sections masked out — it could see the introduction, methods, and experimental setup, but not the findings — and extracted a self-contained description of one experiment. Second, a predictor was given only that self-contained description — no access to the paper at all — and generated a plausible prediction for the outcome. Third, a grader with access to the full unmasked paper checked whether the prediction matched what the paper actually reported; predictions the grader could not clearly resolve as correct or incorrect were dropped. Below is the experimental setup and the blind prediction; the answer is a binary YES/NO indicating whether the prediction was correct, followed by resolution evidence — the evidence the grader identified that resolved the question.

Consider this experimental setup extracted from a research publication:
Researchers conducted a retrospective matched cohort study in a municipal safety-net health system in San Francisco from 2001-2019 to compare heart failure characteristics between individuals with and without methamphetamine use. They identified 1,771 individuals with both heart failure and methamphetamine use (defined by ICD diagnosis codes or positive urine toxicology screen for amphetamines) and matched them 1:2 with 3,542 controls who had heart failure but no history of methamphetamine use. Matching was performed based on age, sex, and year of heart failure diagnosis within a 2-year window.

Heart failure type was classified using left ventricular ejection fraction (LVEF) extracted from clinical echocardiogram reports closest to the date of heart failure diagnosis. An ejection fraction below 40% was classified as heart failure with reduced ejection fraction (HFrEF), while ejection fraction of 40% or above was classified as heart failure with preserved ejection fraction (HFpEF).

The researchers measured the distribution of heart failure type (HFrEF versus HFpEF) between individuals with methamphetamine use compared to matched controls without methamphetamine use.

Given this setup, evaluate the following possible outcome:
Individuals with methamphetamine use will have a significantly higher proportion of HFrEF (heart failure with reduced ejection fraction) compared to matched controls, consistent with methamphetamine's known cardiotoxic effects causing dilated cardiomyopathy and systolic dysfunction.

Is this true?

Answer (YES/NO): YES